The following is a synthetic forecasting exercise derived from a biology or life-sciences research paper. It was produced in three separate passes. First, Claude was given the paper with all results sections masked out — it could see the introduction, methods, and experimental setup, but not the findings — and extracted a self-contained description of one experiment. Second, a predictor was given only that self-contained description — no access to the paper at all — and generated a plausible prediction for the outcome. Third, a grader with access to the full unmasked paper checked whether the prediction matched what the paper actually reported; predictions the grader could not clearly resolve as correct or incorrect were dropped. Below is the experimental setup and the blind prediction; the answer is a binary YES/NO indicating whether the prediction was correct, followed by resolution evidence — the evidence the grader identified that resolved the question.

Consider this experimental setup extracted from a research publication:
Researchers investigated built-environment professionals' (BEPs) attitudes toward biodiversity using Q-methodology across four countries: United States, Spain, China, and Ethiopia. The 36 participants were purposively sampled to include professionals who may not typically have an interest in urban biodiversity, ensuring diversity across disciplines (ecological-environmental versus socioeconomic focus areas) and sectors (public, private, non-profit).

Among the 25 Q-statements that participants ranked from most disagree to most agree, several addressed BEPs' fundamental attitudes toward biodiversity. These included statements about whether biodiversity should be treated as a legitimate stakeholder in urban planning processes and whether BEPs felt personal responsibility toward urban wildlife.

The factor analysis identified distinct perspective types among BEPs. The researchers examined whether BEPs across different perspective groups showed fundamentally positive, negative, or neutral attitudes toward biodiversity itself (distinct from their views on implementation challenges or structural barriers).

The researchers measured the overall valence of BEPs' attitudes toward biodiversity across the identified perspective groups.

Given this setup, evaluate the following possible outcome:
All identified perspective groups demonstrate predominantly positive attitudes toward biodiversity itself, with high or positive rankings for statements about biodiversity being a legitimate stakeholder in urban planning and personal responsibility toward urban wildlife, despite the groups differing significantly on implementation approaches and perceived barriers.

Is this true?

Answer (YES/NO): YES